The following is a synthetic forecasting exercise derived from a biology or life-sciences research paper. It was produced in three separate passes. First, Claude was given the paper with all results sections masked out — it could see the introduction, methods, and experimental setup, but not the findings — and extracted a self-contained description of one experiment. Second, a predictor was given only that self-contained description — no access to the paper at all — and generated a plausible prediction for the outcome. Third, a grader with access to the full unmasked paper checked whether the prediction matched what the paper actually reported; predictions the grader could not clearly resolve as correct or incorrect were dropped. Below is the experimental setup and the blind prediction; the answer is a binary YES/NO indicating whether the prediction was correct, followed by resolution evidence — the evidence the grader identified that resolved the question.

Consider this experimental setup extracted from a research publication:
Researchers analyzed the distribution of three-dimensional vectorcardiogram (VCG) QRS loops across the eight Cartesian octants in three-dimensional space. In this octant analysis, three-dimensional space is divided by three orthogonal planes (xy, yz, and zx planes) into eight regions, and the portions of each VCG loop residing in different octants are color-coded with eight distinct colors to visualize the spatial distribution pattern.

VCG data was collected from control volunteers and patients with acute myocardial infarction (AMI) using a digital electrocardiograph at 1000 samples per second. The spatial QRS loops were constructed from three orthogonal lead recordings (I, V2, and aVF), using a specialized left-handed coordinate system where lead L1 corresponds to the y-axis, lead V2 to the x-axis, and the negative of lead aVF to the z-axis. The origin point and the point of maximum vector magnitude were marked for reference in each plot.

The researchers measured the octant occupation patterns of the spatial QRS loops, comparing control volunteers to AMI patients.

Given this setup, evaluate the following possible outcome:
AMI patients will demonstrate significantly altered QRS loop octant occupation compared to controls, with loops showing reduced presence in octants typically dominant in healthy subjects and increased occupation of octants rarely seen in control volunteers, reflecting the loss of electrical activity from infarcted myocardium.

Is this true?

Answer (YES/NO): YES